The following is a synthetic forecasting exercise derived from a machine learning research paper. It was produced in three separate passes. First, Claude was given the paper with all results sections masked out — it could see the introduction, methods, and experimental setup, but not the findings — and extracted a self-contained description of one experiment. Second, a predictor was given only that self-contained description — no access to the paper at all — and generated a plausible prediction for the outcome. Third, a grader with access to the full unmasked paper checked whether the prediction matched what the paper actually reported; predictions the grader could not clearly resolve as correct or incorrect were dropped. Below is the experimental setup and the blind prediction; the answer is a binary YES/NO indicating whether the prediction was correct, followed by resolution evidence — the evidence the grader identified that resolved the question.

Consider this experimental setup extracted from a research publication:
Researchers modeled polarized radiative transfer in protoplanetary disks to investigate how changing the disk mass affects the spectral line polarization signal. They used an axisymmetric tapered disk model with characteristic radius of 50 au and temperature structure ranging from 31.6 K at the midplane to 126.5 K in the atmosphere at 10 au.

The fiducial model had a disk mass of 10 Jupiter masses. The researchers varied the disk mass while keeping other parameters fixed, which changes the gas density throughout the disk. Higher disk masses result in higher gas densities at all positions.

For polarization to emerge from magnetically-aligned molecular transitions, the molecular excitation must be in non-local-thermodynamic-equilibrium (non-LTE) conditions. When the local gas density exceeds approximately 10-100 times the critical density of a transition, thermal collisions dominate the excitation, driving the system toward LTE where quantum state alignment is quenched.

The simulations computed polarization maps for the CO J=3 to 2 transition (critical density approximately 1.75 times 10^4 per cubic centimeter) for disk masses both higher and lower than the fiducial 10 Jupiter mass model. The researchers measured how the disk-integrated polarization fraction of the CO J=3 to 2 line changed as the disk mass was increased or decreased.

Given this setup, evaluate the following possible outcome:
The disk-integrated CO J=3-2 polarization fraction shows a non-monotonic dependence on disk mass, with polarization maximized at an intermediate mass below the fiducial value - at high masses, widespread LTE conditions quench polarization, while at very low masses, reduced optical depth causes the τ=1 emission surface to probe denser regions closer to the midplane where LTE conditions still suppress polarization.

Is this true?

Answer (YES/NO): NO